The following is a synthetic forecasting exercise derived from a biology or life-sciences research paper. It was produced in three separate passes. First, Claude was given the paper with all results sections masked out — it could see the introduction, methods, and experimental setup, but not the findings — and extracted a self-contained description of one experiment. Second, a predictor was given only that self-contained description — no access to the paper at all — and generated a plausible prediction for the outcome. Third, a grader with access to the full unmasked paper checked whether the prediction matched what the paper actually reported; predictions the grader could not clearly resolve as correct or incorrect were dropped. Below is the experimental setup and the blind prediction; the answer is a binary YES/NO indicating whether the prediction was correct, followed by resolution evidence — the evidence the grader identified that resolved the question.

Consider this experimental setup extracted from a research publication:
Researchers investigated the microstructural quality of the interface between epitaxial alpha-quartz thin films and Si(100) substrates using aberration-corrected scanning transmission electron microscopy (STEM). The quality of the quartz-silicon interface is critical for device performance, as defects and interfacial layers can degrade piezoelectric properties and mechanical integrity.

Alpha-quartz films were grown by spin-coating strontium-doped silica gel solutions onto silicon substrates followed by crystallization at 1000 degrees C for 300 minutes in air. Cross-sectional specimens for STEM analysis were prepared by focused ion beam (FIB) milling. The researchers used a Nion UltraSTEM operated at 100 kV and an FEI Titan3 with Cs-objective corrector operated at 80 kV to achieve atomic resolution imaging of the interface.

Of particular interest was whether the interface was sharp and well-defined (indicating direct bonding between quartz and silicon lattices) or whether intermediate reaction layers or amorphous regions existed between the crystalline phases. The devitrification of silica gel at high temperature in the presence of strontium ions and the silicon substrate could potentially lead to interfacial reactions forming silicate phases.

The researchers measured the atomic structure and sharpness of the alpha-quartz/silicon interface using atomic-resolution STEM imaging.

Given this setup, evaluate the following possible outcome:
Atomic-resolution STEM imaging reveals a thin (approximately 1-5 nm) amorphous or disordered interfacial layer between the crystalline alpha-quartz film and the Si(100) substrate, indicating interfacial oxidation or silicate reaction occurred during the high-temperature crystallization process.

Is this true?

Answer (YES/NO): NO